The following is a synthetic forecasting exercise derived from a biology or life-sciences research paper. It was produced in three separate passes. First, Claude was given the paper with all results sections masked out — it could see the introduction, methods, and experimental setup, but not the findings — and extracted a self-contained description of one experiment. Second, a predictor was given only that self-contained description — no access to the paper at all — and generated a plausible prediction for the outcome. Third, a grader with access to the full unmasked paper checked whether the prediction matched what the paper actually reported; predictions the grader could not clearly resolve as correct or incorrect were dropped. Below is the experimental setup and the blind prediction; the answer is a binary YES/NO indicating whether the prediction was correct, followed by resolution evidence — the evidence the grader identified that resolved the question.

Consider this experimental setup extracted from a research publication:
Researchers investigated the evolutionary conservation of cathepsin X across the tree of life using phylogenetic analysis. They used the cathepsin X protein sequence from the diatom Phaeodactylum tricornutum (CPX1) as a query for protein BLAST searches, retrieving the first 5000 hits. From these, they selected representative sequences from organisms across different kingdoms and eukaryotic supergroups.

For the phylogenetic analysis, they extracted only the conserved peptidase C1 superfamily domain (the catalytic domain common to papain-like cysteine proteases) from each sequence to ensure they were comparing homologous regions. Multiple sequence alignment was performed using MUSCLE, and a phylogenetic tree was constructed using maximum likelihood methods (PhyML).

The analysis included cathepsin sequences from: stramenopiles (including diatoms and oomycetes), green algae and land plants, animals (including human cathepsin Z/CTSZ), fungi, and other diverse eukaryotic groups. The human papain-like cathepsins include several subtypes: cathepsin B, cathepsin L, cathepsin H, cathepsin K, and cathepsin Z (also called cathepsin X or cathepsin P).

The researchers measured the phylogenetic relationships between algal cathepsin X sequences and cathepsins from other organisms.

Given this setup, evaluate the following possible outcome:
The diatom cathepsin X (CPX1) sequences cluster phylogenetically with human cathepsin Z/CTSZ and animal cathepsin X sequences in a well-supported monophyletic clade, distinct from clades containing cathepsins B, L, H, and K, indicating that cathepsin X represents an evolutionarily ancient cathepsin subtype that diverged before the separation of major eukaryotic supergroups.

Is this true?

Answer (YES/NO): NO